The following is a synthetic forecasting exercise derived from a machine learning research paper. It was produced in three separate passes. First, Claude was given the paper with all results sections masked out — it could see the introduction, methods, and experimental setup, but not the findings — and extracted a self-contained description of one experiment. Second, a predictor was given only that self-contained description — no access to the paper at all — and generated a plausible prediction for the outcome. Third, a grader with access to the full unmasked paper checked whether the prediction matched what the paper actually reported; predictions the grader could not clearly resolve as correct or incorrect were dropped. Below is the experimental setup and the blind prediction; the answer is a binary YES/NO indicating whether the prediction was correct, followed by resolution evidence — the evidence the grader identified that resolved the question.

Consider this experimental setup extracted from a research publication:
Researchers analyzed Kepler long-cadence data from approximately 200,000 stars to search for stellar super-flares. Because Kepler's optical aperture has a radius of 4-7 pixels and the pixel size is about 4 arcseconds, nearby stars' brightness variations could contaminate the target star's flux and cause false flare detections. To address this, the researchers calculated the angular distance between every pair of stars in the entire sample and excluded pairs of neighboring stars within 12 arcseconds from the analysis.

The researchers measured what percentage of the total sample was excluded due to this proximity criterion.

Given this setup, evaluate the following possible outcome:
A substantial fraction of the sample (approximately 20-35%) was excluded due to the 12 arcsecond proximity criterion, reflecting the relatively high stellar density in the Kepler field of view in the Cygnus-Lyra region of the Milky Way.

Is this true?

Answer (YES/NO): NO